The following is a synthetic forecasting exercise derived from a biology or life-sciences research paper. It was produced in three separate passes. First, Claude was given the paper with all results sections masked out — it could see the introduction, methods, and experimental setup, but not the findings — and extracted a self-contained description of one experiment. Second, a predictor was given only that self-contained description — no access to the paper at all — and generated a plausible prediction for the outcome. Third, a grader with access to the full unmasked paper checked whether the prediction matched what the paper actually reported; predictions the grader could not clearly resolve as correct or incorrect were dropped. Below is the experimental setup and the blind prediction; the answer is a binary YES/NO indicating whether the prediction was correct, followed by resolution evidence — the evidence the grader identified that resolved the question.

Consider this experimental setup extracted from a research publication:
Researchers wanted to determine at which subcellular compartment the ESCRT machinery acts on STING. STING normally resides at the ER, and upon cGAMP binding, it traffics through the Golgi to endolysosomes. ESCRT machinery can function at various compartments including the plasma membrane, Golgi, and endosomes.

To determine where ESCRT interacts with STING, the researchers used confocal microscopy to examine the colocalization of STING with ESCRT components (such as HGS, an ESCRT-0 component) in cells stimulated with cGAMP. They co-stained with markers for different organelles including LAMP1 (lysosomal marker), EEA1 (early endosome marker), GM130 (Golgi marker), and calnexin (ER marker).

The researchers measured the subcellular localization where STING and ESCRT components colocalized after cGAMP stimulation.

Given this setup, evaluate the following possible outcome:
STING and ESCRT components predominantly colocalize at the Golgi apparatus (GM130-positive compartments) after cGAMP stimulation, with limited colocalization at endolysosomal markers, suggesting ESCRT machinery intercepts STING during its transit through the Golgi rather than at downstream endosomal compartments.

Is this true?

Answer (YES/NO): NO